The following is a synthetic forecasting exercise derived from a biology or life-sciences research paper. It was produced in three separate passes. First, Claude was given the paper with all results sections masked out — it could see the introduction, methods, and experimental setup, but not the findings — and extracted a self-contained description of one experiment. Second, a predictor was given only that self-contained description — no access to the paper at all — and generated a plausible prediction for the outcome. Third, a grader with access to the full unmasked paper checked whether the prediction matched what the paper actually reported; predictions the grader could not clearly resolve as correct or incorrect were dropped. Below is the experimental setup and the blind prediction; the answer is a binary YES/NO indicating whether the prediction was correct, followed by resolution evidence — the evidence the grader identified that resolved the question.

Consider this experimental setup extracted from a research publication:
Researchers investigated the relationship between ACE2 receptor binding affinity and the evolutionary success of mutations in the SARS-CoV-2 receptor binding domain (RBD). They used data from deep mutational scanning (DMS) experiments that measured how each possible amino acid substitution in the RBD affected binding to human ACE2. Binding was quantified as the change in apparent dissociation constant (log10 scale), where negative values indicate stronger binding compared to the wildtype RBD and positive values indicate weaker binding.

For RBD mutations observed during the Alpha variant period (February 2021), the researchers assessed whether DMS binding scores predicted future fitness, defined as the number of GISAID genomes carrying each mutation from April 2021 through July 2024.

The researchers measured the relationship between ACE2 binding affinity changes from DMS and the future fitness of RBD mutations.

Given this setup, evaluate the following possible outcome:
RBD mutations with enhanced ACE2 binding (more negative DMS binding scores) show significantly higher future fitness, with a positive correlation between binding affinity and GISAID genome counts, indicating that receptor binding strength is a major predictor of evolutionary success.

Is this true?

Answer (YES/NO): NO